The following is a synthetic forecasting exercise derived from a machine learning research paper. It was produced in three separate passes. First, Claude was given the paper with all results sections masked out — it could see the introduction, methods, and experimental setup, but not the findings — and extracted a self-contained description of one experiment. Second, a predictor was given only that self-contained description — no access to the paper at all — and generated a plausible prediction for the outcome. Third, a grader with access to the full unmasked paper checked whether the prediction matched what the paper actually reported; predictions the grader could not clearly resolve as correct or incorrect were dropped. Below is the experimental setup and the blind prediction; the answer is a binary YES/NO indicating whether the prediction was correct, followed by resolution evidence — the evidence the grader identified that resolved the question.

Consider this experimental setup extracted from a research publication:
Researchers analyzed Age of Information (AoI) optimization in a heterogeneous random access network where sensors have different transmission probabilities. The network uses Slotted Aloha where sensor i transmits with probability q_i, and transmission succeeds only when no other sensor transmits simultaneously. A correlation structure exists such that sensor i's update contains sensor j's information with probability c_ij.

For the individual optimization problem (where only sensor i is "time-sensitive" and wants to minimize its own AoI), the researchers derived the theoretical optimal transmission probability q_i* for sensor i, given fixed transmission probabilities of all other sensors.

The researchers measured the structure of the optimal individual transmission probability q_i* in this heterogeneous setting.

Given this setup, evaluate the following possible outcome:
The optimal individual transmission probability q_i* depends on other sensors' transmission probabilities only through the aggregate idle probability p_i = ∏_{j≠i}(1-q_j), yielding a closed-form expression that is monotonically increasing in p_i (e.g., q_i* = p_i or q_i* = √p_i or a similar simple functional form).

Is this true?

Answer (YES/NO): NO